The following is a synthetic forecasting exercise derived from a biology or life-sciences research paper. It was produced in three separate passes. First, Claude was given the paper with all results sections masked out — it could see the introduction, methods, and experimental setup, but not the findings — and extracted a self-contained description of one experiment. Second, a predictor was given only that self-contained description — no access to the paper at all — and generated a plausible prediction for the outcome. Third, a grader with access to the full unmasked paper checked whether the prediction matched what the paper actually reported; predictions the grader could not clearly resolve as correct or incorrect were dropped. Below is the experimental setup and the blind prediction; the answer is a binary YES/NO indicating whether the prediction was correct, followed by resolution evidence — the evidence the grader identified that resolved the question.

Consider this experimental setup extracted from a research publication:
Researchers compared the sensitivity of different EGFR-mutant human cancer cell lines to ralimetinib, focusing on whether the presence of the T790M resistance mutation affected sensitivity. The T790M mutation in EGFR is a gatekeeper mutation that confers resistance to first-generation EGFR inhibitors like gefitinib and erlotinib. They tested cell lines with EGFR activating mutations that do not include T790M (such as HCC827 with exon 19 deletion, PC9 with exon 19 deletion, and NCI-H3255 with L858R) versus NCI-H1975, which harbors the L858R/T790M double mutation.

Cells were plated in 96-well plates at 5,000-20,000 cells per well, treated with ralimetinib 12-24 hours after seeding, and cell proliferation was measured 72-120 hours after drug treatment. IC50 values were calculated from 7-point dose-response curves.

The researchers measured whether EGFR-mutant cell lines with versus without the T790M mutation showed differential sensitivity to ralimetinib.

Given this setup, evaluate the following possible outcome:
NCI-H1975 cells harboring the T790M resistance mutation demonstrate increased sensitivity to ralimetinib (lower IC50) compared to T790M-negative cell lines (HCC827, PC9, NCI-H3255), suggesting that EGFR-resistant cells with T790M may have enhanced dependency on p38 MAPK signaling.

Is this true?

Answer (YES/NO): NO